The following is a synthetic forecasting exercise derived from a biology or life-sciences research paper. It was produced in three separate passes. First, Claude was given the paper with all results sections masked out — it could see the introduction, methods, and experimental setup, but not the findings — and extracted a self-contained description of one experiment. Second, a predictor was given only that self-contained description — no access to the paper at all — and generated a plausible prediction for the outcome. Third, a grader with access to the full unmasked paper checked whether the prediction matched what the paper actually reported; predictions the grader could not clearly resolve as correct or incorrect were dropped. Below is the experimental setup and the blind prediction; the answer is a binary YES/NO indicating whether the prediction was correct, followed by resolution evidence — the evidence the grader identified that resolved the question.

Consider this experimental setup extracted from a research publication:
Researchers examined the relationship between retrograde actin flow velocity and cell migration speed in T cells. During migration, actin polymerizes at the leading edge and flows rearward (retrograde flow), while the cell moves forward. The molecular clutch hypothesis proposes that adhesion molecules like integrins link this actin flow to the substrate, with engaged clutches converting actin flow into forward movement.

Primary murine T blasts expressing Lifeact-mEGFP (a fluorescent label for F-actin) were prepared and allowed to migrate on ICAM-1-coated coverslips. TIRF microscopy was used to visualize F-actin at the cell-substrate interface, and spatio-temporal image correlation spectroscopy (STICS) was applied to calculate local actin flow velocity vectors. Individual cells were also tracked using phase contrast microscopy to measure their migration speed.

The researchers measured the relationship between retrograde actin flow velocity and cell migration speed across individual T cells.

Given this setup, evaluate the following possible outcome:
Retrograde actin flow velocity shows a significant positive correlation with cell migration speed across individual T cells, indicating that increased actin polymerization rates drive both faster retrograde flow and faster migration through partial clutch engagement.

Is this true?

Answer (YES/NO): YES